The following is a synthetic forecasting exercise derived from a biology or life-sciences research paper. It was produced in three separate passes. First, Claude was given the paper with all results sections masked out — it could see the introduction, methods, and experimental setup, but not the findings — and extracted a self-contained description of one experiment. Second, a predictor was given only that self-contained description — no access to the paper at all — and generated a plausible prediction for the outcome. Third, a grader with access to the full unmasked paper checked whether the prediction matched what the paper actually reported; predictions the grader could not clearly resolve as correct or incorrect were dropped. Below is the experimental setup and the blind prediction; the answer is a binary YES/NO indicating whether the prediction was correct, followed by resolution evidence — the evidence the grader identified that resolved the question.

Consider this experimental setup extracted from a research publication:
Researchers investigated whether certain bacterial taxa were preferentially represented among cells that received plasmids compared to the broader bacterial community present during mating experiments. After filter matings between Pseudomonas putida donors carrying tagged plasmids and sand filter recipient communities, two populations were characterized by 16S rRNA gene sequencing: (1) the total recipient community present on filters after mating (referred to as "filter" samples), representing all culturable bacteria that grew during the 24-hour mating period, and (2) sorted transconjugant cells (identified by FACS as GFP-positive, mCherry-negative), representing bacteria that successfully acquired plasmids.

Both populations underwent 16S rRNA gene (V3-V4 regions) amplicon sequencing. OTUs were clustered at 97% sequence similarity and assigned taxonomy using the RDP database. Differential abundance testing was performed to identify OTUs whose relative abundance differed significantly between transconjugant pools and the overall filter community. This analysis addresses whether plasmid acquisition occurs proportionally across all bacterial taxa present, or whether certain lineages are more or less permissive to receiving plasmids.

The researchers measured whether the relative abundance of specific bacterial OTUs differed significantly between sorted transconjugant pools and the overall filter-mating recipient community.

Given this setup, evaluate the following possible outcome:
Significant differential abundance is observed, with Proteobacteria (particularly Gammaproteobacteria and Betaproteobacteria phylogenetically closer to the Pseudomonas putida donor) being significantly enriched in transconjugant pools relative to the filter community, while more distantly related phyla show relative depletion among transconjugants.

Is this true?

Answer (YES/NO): NO